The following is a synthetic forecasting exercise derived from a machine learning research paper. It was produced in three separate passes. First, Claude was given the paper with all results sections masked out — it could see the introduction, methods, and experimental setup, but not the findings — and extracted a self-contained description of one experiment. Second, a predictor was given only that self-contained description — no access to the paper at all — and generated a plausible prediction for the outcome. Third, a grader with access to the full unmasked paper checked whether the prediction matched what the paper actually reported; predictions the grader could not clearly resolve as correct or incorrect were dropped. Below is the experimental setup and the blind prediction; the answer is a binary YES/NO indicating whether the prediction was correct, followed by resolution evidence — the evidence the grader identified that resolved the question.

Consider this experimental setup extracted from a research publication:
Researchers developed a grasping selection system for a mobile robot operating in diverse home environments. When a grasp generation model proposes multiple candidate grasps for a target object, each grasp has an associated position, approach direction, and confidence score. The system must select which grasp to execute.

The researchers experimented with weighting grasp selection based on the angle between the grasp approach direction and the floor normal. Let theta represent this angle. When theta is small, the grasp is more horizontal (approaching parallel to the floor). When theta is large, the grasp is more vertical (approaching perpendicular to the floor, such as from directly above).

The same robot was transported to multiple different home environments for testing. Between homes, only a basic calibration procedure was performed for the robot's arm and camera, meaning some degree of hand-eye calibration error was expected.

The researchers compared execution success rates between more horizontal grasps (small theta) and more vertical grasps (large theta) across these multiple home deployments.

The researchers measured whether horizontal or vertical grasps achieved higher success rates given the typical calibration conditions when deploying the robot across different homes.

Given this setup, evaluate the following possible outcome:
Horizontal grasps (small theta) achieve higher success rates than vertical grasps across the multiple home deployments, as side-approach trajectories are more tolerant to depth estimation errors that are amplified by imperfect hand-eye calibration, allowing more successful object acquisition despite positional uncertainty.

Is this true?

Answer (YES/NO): YES